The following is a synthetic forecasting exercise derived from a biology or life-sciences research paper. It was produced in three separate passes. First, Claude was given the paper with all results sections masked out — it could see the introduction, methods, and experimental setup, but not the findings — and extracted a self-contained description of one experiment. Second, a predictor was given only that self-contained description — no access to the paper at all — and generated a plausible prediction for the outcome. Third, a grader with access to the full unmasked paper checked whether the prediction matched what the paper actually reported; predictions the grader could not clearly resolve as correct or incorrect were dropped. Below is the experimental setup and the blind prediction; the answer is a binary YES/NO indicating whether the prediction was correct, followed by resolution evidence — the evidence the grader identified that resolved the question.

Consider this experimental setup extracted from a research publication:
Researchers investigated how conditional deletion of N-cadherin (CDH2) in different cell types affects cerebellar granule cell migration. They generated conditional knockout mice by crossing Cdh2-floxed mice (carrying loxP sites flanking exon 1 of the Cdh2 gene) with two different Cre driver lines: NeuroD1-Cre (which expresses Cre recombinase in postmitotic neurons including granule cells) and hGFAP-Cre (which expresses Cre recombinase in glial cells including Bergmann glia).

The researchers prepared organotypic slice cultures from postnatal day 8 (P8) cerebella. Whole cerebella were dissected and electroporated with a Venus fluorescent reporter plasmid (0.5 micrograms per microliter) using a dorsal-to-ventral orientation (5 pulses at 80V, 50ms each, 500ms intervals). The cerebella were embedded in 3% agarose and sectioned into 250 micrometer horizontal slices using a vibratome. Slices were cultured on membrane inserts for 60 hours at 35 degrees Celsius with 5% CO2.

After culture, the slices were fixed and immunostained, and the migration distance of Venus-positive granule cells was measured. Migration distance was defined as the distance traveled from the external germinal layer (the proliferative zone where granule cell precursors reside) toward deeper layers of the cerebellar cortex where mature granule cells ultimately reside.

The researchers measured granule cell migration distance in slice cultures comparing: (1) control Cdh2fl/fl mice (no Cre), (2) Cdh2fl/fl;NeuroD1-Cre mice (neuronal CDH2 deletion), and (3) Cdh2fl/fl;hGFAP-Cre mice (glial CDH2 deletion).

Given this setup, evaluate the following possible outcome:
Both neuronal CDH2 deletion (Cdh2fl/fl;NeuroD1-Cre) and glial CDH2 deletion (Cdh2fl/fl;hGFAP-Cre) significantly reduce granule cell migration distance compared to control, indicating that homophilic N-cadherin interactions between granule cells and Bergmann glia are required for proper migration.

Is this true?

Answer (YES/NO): NO